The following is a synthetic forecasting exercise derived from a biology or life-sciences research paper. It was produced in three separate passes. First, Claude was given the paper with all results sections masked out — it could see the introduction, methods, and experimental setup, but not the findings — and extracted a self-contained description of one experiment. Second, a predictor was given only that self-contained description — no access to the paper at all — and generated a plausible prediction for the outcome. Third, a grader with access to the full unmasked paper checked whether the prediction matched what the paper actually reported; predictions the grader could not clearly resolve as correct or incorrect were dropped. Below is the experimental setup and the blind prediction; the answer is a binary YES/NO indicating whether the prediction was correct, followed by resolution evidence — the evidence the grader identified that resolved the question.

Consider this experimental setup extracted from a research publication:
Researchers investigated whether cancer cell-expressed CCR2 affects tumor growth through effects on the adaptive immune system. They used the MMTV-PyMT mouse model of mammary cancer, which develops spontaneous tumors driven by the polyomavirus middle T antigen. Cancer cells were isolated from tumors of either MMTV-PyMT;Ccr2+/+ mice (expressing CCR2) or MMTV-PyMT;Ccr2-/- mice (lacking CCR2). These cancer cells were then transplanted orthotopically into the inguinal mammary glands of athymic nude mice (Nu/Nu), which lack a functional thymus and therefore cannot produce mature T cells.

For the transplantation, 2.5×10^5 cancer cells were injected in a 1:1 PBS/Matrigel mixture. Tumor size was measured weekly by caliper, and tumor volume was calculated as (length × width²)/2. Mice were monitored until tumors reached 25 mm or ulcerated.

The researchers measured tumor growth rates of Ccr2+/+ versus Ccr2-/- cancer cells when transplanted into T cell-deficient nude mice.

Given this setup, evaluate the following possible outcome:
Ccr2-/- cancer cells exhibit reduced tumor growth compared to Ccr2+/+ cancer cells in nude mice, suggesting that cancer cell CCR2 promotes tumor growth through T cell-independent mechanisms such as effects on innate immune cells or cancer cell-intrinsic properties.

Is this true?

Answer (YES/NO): NO